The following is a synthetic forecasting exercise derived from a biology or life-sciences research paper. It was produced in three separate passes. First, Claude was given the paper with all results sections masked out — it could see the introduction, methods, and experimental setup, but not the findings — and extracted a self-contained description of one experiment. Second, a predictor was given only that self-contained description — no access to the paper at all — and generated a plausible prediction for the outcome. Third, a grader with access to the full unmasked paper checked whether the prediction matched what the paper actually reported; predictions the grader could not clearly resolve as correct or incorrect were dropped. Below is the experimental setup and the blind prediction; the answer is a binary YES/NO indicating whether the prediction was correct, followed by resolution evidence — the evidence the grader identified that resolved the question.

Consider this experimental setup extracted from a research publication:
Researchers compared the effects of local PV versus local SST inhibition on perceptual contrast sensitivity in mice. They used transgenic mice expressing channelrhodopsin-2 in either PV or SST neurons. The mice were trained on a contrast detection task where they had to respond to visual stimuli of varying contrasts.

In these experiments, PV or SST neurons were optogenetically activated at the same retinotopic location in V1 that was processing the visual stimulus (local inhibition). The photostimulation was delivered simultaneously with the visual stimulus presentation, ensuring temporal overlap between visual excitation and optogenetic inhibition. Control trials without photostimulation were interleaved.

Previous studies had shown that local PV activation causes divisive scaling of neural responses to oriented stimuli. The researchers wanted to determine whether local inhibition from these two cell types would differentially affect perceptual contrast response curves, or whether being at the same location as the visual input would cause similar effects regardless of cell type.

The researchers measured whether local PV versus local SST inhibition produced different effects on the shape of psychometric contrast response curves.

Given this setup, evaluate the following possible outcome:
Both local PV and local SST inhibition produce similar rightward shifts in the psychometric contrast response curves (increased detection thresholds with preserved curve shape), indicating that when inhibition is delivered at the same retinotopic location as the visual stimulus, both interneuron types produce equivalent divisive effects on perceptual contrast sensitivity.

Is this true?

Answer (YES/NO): NO